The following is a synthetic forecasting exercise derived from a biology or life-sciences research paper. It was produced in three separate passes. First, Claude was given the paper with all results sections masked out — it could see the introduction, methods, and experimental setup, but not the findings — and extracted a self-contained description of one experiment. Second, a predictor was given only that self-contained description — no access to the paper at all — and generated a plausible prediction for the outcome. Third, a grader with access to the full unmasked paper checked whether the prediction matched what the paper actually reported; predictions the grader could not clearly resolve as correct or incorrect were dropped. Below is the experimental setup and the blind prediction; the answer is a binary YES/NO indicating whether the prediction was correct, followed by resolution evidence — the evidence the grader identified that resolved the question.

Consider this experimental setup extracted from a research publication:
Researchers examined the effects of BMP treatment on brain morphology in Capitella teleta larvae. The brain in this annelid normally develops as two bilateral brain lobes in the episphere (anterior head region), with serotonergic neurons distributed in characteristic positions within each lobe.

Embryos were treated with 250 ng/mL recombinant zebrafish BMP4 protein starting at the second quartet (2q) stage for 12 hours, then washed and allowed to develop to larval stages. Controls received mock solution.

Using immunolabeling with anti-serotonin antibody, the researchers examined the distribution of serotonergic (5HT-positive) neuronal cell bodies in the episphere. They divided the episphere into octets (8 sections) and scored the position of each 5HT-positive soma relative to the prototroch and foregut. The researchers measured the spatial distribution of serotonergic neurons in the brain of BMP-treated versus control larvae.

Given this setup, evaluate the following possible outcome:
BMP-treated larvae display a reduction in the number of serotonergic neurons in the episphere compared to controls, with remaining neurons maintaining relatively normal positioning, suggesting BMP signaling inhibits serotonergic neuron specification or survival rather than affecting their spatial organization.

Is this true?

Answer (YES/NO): NO